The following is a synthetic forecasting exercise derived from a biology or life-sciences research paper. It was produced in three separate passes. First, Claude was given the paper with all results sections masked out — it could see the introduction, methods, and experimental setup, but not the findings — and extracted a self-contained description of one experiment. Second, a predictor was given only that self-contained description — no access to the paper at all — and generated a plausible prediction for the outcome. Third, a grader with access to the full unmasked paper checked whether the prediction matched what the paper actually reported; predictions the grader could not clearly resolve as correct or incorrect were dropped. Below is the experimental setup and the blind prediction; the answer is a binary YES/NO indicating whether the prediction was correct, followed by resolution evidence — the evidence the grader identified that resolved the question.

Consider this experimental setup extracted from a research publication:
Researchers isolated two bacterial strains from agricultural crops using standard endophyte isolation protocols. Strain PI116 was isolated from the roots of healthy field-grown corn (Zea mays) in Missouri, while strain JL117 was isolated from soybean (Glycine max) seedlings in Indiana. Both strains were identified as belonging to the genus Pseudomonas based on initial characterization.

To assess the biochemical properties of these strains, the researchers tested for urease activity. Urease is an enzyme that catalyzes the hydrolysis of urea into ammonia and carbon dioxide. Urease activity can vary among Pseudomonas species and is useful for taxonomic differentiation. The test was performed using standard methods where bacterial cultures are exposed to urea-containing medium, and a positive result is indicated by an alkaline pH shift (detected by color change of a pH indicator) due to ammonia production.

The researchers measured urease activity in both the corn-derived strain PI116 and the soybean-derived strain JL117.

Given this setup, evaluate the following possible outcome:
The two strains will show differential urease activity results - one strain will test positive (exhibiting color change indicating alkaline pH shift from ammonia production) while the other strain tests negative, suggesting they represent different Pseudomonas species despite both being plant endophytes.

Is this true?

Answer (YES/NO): YES